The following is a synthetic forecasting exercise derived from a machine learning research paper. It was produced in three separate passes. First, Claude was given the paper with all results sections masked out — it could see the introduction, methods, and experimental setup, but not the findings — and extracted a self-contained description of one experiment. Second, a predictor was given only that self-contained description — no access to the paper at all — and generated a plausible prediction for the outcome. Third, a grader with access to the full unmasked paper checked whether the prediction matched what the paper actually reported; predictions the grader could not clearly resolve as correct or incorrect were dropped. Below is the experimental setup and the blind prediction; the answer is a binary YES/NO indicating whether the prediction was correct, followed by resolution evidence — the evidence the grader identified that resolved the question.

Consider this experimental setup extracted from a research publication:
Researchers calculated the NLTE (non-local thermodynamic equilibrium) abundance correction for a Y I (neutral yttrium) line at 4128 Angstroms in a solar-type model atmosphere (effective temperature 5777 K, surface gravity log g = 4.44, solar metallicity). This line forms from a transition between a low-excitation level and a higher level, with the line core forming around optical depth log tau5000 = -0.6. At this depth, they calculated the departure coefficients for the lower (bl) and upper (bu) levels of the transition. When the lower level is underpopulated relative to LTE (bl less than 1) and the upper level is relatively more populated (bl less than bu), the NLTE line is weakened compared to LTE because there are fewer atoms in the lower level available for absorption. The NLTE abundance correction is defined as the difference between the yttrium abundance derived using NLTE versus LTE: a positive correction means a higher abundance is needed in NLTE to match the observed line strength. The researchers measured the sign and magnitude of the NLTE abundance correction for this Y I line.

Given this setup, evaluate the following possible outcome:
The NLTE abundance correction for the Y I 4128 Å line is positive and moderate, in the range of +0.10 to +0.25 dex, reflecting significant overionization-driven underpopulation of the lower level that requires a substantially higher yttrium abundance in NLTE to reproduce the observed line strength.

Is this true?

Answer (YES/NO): NO